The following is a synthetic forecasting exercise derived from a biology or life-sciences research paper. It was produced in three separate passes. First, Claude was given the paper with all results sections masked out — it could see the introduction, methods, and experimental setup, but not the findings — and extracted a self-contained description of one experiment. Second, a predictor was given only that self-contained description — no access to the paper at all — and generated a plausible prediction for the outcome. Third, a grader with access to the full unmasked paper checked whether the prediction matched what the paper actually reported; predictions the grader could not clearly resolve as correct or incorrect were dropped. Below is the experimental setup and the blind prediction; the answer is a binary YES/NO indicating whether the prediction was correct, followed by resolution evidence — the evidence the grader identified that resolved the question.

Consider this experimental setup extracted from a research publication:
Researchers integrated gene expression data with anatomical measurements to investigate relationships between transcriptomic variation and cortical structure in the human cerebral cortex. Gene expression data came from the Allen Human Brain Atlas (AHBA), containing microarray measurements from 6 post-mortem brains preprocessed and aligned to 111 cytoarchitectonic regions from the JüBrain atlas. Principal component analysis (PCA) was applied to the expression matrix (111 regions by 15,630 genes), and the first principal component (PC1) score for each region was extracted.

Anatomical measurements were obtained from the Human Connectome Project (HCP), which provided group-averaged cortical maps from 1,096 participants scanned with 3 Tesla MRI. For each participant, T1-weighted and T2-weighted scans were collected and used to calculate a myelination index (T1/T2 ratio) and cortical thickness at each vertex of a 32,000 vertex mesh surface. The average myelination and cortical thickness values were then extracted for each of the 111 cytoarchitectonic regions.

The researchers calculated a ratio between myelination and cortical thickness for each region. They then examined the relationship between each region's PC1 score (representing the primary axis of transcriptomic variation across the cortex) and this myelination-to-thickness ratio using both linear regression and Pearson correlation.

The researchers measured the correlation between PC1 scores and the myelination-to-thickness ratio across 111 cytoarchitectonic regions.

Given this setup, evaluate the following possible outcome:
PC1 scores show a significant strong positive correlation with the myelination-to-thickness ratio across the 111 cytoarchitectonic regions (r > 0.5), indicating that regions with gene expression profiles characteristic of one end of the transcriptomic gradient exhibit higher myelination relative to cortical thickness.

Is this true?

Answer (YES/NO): NO